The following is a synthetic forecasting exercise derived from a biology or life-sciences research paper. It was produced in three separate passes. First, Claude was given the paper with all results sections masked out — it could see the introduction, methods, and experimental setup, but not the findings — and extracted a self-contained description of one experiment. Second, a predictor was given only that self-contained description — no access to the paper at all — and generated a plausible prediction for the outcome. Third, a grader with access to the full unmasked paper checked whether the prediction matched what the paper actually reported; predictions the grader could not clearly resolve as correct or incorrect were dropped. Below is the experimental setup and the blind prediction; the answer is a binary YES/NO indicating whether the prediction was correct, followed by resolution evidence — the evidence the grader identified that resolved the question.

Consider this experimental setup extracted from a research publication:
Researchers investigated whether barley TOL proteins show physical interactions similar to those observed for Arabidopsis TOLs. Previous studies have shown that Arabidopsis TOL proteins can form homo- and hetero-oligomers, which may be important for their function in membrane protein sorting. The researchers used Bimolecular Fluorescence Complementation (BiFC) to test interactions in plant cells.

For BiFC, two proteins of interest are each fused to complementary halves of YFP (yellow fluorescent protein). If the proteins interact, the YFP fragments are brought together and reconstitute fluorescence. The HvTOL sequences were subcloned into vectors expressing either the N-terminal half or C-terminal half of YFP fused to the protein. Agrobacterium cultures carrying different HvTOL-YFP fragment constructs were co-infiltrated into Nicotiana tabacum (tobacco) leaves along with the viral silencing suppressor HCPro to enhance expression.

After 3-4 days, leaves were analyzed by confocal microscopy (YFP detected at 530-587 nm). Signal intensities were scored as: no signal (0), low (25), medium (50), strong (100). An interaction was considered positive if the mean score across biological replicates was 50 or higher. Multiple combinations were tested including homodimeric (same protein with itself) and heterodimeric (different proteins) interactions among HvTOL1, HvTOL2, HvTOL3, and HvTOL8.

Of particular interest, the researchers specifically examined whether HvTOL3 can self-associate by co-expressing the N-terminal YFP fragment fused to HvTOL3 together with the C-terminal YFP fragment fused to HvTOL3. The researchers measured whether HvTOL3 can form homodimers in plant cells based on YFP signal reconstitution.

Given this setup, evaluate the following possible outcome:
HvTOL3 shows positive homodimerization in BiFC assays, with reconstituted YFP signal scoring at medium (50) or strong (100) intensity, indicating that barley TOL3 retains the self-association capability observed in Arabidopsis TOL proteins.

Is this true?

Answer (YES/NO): YES